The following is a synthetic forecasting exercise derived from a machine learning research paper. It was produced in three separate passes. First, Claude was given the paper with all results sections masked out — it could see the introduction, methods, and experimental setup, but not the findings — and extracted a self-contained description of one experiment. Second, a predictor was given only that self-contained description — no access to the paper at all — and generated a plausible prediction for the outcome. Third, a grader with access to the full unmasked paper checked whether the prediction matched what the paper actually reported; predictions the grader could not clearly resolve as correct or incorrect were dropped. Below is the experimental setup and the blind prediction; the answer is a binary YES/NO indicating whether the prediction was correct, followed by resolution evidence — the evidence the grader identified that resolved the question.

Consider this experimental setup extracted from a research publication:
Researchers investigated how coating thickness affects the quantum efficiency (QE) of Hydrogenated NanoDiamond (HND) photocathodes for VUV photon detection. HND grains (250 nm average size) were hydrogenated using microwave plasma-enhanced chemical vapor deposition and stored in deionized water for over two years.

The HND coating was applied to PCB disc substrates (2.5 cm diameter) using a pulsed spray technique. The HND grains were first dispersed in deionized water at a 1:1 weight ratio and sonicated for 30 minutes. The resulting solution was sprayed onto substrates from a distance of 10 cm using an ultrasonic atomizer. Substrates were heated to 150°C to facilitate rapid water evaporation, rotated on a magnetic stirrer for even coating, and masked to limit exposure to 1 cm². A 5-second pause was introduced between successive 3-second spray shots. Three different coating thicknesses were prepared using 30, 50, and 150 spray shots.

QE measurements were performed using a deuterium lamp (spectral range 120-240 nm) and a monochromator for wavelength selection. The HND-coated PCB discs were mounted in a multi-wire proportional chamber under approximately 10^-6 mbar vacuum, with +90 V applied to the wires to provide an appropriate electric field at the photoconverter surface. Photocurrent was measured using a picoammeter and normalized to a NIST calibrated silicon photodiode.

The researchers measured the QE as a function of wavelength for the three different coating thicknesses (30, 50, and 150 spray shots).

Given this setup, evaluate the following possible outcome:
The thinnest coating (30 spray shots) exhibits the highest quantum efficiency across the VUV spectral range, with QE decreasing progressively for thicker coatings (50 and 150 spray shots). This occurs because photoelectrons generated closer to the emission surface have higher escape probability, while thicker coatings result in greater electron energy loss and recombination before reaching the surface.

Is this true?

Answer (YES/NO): NO